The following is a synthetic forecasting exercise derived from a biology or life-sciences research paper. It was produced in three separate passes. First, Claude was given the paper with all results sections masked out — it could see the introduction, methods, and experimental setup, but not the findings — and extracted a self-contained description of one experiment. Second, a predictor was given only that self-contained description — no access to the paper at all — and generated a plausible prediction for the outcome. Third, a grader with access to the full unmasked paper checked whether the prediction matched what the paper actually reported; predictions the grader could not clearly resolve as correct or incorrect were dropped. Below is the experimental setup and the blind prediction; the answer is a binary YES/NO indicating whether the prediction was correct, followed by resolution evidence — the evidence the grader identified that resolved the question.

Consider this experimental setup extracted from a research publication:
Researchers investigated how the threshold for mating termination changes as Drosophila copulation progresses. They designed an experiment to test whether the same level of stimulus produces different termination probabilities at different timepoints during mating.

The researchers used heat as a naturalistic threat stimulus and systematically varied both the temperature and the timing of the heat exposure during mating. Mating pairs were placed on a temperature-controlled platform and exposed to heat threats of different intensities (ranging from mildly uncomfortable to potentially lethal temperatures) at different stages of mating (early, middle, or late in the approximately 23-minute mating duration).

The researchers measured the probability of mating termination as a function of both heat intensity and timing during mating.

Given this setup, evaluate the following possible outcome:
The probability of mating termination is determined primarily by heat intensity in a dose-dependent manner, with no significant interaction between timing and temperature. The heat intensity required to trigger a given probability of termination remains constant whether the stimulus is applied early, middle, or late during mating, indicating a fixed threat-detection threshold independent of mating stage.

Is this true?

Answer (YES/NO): NO